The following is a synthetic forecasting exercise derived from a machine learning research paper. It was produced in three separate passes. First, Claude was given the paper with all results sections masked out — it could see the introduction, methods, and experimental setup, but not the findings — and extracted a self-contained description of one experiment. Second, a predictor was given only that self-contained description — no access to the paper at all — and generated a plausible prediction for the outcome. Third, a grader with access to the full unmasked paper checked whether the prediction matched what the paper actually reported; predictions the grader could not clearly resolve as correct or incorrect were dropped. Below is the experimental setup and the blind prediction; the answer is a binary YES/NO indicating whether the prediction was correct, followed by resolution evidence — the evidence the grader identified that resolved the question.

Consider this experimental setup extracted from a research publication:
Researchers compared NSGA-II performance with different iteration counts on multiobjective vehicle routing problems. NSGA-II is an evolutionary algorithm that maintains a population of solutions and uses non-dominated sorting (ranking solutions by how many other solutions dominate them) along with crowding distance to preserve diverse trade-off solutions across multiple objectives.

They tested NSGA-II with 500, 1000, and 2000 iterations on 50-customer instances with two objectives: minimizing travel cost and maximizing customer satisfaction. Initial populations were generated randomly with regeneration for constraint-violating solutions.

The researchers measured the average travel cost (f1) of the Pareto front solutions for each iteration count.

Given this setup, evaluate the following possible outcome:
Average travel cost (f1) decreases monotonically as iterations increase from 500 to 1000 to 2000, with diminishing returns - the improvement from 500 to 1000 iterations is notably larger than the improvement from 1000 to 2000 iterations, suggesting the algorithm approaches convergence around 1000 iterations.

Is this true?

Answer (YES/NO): YES